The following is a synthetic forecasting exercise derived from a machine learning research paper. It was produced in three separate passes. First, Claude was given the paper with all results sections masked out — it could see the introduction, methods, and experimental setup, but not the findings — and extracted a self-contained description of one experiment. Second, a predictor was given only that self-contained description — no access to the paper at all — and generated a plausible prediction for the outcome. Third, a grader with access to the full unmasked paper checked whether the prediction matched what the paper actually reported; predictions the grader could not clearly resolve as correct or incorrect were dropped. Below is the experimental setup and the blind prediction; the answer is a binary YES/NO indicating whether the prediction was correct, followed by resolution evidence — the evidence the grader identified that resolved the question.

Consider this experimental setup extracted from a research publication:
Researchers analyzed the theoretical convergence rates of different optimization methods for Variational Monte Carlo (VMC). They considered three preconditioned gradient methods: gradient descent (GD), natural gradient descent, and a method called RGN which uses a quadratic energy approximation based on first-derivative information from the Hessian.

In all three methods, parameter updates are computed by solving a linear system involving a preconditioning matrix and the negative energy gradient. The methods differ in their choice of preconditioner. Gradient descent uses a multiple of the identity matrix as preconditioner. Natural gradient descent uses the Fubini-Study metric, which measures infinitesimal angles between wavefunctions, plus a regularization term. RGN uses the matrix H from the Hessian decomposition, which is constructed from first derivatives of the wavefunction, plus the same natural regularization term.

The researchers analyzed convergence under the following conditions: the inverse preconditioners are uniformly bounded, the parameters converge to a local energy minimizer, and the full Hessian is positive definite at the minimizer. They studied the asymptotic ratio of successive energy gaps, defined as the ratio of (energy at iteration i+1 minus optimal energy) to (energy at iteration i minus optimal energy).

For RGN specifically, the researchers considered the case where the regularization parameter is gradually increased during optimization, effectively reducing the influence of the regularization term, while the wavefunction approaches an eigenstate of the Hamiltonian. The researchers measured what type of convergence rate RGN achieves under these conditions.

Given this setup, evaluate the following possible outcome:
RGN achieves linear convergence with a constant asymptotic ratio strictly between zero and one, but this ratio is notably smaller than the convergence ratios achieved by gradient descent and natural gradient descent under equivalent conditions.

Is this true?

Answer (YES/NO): NO